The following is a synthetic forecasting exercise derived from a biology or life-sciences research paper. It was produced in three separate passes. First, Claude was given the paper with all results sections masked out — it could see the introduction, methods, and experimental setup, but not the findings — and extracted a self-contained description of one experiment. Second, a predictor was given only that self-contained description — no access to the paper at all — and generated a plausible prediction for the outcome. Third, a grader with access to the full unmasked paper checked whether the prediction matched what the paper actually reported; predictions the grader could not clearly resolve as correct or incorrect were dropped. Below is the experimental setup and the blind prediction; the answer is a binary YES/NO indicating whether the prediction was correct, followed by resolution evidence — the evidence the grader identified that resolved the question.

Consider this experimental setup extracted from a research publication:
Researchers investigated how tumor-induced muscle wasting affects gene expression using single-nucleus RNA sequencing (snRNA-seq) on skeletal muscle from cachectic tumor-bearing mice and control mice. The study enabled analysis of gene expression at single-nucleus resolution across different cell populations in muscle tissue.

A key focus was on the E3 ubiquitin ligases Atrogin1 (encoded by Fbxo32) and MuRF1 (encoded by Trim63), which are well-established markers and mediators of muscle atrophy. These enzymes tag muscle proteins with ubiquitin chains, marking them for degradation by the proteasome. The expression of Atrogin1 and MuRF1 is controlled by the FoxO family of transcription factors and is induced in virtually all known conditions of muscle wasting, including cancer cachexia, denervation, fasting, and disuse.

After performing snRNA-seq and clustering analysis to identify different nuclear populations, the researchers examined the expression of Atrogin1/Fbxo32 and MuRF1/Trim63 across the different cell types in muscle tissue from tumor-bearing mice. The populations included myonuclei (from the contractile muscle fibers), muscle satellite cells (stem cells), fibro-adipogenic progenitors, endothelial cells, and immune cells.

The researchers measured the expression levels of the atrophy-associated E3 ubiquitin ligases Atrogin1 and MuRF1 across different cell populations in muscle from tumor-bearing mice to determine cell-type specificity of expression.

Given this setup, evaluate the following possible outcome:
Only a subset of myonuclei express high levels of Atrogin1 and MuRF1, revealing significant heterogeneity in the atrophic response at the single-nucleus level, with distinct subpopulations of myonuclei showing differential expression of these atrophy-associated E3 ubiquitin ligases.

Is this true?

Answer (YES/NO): NO